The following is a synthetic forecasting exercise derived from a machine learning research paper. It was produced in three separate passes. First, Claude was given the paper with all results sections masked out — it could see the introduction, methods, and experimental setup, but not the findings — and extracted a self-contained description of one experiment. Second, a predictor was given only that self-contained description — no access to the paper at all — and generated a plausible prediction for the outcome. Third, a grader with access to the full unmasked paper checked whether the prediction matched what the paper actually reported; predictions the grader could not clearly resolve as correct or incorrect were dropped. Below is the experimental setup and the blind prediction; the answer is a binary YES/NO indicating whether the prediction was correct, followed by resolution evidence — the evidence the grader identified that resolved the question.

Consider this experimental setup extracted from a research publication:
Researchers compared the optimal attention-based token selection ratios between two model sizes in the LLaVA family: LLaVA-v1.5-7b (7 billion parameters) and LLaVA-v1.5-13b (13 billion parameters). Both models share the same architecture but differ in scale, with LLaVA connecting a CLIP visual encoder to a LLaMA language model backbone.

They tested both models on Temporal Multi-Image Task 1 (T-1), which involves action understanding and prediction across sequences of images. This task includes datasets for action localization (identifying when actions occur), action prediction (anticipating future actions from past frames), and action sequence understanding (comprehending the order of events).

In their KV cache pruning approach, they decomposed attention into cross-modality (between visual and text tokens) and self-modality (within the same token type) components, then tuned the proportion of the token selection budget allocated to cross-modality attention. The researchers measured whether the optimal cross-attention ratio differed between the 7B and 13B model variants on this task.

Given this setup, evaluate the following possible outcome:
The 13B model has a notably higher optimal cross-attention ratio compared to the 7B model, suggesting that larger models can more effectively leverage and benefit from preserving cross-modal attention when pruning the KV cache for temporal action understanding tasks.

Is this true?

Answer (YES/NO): YES